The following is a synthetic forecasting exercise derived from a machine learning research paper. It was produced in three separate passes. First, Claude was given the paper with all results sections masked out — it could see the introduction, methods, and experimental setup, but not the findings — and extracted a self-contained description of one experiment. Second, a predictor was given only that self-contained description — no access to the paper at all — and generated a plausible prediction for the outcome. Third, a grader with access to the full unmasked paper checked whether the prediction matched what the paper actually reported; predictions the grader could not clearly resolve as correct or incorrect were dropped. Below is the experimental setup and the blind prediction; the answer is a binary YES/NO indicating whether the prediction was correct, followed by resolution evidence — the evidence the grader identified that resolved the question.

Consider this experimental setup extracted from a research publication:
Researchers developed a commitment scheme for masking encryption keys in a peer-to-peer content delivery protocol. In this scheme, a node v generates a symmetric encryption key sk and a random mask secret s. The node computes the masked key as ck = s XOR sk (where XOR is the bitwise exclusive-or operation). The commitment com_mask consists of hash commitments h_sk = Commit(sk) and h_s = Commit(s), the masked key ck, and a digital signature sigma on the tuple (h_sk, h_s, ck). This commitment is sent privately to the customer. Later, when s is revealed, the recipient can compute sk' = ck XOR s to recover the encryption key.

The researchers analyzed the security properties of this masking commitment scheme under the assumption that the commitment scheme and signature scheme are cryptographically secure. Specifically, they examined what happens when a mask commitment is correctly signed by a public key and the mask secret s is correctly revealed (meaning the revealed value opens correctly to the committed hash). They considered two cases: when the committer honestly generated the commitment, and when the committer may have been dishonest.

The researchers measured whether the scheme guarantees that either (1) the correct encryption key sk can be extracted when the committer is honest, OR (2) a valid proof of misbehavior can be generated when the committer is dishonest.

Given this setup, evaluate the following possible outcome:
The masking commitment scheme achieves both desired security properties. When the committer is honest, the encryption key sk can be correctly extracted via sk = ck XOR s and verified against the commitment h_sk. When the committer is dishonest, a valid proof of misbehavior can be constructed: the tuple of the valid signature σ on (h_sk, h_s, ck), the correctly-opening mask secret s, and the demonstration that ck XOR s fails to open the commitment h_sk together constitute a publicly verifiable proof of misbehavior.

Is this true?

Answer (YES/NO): YES